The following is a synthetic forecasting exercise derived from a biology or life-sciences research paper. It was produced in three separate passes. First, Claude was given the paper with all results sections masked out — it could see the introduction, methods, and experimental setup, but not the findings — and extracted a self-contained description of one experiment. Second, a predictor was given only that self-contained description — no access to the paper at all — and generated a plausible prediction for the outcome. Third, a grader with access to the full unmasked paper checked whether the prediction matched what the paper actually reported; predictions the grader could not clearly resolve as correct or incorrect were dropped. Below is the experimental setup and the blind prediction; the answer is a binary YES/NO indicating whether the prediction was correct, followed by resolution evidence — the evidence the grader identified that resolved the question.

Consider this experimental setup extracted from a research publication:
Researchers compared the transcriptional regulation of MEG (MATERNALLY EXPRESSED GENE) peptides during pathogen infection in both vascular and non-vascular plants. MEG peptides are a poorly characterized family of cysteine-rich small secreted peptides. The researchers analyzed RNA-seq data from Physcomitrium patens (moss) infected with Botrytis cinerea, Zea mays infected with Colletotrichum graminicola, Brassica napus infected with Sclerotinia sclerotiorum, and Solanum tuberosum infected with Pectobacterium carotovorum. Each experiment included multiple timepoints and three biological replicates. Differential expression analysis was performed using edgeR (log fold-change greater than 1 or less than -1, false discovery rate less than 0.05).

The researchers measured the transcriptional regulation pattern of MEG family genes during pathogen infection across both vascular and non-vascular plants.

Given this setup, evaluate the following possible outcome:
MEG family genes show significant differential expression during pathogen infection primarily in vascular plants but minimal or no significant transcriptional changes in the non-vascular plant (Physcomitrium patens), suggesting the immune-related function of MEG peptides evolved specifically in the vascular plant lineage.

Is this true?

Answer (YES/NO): NO